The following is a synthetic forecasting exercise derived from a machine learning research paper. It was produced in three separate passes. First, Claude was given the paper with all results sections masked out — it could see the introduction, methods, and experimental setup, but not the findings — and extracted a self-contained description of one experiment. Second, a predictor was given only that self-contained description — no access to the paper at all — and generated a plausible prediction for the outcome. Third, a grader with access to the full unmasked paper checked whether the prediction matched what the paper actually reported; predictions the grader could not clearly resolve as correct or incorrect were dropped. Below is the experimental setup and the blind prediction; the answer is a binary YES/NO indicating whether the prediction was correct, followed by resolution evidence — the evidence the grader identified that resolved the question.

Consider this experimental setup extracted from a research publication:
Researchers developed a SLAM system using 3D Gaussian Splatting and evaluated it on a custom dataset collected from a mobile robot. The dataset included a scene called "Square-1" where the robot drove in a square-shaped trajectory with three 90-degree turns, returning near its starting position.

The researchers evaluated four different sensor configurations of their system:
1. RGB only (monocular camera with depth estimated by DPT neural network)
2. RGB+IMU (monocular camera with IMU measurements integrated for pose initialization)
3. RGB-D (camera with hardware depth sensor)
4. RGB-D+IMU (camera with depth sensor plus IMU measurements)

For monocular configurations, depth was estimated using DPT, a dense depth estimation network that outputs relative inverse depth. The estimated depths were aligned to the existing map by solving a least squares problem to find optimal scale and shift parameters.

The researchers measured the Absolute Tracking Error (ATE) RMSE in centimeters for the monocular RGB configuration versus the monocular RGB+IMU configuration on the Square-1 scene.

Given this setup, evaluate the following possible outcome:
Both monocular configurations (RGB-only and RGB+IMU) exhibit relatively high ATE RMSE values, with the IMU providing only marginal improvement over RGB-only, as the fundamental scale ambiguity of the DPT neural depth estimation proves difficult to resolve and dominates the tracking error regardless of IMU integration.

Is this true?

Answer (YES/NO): NO